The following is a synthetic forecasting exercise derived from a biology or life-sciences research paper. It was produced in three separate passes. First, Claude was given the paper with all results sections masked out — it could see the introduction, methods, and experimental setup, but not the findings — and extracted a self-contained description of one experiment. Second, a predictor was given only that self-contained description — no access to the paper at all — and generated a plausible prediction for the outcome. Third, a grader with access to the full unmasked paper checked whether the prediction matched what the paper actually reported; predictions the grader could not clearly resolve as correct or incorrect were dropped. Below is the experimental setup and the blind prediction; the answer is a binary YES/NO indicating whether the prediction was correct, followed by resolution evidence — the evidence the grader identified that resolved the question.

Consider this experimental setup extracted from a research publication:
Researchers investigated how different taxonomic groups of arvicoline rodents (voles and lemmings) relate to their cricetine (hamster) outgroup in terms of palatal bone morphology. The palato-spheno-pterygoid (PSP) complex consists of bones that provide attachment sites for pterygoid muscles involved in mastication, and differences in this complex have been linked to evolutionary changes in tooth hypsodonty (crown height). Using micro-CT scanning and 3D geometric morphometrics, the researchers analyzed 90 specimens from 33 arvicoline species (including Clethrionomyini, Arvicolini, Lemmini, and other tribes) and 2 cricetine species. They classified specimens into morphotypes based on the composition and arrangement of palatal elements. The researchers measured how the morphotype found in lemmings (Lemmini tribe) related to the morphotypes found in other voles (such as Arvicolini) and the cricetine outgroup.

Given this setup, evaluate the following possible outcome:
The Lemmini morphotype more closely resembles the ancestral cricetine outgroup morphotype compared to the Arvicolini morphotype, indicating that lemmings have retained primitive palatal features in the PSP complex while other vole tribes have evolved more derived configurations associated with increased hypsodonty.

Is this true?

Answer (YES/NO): NO